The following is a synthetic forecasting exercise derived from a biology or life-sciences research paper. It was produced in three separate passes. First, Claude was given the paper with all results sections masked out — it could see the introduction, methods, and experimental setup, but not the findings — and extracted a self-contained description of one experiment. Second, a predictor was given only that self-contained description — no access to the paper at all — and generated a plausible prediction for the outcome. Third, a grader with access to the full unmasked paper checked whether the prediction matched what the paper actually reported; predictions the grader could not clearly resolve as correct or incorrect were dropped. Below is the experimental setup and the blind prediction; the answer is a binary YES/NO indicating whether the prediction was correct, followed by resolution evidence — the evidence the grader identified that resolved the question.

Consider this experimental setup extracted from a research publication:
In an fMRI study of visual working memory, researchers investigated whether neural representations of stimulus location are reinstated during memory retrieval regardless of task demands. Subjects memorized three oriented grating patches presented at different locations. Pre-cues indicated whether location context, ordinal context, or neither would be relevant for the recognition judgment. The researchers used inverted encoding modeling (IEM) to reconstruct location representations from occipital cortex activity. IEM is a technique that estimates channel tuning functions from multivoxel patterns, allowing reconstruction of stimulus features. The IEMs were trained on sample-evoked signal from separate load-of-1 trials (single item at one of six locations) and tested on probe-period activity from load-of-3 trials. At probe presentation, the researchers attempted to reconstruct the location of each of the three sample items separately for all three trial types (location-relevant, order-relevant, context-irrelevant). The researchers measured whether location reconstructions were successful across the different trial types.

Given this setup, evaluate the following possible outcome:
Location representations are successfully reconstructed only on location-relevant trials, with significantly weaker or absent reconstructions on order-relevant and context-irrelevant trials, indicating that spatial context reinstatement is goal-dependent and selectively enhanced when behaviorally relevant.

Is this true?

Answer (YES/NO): NO